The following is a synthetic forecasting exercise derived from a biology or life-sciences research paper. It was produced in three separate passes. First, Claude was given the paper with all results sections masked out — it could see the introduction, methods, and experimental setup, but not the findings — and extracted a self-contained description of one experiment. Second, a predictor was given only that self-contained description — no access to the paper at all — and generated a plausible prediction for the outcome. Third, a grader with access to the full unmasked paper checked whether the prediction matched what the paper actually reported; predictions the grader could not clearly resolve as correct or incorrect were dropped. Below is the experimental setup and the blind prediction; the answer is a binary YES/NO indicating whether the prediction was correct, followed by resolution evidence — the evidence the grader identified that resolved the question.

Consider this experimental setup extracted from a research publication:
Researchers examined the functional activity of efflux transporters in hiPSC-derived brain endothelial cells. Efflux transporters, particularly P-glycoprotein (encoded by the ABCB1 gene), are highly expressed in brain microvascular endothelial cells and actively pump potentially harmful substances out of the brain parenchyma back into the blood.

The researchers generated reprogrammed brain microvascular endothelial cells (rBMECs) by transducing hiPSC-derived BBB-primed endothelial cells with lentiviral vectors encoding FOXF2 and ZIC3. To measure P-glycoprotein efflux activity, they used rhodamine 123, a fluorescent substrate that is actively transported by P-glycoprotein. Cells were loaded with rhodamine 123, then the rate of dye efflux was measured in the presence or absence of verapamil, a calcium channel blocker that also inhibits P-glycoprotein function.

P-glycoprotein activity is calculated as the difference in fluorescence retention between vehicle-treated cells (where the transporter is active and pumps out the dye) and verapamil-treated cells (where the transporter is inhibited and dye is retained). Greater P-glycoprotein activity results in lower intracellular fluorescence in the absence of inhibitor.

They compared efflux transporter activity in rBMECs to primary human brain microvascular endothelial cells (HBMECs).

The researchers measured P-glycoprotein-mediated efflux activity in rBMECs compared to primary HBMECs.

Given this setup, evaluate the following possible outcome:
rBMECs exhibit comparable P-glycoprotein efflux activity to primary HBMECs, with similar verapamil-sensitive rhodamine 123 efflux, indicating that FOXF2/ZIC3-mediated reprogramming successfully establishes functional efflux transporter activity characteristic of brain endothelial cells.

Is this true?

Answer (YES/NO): YES